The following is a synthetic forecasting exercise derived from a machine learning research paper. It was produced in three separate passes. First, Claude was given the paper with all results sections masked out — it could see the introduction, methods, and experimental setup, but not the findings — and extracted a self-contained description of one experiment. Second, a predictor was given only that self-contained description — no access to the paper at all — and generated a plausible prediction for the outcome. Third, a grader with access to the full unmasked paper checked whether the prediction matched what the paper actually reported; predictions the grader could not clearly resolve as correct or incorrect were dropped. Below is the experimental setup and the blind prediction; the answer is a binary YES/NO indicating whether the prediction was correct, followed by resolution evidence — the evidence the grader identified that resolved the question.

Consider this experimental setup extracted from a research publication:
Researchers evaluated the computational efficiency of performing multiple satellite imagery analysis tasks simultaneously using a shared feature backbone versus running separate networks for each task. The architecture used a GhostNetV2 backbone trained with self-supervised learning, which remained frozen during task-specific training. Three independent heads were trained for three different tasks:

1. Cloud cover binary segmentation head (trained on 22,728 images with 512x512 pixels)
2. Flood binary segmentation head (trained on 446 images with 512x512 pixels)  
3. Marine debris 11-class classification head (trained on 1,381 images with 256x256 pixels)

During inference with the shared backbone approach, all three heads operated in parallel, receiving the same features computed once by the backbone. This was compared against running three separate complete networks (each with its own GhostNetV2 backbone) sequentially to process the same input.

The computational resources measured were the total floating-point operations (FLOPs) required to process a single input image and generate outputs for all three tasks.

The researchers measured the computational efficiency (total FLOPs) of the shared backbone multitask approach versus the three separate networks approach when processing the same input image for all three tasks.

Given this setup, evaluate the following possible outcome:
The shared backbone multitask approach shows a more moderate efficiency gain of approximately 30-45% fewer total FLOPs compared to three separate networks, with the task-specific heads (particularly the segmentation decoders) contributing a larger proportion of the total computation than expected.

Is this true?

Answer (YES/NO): NO